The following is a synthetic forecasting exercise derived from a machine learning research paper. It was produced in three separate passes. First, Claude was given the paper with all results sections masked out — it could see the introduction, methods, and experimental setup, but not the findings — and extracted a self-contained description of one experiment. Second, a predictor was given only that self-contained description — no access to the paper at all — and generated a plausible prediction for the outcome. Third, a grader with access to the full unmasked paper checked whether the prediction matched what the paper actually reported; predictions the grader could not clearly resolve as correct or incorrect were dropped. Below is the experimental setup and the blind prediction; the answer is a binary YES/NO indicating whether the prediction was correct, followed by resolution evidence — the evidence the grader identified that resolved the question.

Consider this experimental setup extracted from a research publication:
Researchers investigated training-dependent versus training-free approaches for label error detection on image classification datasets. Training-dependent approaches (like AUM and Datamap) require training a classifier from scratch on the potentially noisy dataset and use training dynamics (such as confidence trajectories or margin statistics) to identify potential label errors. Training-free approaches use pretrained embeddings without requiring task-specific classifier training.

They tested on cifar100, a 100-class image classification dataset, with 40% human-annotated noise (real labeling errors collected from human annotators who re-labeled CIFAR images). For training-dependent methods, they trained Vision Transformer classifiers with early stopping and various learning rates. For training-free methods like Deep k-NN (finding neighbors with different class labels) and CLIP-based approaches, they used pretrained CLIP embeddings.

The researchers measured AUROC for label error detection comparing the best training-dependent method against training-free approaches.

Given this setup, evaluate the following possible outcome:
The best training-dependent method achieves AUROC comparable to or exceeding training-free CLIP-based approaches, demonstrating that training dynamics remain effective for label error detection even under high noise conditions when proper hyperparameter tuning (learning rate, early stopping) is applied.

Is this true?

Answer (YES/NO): YES